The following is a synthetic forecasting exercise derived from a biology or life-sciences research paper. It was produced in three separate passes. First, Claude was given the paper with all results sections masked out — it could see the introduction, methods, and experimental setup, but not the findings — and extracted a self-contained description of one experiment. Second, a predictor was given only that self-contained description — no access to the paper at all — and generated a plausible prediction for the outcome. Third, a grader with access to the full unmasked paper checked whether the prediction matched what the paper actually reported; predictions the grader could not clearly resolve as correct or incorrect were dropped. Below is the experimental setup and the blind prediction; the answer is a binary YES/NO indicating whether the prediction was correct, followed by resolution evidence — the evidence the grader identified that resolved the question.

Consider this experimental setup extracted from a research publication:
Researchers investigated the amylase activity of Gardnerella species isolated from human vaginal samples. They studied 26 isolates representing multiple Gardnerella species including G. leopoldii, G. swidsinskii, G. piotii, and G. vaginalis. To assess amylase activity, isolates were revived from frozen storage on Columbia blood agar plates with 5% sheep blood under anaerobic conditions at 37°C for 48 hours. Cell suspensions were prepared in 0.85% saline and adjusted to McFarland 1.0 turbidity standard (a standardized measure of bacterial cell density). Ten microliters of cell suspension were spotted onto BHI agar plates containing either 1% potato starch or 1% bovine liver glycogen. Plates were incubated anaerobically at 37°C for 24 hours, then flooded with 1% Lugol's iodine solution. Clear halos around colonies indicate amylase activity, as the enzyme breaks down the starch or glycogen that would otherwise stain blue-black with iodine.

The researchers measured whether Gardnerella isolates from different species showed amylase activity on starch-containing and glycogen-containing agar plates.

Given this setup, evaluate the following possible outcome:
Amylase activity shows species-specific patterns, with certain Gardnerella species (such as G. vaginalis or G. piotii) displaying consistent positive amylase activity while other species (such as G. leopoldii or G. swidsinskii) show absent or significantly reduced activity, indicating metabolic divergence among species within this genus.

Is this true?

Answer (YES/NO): NO